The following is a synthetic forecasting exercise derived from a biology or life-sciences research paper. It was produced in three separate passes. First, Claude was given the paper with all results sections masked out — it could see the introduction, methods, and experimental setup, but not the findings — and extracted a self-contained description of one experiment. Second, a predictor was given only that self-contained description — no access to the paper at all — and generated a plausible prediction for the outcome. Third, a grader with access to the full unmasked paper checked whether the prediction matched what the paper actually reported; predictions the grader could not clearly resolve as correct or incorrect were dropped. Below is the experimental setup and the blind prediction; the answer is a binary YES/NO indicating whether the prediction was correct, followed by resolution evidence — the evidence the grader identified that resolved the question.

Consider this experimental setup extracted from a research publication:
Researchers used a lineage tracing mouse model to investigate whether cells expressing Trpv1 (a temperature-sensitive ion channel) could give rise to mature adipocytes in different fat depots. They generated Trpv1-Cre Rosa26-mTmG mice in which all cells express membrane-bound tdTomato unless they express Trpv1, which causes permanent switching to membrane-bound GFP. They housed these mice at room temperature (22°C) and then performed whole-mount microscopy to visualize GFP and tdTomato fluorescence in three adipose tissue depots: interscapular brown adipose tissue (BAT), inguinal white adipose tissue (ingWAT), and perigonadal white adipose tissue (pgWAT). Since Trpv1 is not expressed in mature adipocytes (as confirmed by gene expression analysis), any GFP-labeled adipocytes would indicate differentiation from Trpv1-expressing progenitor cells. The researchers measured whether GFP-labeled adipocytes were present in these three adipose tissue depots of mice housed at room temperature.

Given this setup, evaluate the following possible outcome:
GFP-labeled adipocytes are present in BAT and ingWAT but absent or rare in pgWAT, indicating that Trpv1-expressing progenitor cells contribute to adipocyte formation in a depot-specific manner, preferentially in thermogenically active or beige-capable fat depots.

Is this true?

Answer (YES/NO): NO